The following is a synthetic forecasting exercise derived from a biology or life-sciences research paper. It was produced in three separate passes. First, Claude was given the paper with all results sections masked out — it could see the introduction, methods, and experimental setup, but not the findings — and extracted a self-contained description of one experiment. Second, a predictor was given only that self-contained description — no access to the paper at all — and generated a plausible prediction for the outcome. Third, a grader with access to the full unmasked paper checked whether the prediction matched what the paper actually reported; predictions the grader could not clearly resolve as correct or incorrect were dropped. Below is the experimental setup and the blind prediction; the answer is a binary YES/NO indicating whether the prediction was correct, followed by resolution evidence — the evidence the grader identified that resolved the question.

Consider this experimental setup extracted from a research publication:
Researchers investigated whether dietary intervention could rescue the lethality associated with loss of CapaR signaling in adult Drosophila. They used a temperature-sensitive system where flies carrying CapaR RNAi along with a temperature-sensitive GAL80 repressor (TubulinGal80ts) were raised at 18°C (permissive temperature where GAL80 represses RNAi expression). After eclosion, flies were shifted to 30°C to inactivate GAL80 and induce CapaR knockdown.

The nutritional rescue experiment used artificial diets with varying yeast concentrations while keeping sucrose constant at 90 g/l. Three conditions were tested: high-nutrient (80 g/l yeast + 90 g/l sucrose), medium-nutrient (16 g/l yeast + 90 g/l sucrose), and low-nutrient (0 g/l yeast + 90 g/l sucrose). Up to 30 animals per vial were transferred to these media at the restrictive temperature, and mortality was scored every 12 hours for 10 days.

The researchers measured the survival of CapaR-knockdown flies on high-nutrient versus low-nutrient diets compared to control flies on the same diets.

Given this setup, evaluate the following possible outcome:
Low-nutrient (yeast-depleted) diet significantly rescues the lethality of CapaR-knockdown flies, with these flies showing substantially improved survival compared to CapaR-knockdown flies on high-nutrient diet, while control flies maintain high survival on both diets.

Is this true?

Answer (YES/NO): NO